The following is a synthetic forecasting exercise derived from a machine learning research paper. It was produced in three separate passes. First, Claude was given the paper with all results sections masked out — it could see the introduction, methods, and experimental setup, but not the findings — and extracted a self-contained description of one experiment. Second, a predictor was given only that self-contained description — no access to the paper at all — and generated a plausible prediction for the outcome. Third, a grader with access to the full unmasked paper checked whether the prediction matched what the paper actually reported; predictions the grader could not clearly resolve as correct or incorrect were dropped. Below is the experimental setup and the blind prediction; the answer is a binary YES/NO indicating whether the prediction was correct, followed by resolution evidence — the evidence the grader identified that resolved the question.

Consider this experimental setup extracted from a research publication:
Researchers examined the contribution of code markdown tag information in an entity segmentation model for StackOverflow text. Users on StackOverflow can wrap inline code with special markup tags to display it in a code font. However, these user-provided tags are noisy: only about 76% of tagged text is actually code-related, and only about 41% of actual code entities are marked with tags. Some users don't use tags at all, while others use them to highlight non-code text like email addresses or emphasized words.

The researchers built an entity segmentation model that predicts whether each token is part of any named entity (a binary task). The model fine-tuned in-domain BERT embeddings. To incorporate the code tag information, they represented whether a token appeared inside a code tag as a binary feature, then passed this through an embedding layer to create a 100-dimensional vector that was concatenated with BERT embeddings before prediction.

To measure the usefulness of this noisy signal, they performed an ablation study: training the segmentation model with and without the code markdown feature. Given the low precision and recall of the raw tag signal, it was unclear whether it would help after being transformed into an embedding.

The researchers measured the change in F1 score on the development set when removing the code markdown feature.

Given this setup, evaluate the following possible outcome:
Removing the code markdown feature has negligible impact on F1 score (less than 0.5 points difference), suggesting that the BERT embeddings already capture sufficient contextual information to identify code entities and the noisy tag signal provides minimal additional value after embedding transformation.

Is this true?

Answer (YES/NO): NO